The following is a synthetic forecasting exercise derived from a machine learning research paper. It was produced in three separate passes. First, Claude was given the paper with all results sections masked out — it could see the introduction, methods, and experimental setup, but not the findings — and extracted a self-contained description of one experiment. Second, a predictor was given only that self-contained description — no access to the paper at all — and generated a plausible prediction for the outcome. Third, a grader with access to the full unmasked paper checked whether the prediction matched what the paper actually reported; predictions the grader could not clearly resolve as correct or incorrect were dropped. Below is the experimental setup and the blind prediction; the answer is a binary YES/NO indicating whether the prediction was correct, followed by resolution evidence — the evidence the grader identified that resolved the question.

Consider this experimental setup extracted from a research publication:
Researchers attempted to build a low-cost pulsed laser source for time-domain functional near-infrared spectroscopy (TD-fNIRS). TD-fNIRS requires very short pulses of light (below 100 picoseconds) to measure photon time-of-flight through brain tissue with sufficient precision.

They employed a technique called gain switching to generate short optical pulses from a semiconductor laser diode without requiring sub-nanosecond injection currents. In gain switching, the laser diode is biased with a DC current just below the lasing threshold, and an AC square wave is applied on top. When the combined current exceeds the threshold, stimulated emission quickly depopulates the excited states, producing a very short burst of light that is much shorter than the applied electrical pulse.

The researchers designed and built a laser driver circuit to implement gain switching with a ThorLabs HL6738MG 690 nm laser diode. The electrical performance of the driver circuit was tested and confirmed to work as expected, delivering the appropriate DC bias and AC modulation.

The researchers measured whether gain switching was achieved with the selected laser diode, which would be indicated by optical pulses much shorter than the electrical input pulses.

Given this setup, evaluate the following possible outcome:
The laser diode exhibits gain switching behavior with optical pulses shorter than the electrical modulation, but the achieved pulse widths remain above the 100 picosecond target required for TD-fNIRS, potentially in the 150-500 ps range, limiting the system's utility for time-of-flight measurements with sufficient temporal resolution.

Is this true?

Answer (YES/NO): NO